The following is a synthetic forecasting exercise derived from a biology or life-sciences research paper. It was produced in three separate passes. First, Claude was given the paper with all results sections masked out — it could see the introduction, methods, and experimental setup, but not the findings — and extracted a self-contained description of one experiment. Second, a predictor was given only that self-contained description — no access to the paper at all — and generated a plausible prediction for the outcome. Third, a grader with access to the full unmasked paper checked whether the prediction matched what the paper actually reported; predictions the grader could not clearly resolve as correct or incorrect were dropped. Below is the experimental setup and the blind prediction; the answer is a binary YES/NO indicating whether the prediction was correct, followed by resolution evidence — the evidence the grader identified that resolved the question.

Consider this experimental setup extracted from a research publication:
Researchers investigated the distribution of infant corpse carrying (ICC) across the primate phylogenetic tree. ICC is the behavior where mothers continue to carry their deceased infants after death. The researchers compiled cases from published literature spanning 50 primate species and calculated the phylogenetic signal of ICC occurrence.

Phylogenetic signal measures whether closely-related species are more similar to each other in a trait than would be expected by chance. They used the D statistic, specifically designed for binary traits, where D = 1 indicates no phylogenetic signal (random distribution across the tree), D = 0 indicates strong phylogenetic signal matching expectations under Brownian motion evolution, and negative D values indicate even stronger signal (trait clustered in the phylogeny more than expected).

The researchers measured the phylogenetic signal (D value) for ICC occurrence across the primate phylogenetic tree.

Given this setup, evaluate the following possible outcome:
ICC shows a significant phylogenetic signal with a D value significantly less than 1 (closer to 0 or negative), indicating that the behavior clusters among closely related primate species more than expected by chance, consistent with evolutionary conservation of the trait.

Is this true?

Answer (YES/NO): YES